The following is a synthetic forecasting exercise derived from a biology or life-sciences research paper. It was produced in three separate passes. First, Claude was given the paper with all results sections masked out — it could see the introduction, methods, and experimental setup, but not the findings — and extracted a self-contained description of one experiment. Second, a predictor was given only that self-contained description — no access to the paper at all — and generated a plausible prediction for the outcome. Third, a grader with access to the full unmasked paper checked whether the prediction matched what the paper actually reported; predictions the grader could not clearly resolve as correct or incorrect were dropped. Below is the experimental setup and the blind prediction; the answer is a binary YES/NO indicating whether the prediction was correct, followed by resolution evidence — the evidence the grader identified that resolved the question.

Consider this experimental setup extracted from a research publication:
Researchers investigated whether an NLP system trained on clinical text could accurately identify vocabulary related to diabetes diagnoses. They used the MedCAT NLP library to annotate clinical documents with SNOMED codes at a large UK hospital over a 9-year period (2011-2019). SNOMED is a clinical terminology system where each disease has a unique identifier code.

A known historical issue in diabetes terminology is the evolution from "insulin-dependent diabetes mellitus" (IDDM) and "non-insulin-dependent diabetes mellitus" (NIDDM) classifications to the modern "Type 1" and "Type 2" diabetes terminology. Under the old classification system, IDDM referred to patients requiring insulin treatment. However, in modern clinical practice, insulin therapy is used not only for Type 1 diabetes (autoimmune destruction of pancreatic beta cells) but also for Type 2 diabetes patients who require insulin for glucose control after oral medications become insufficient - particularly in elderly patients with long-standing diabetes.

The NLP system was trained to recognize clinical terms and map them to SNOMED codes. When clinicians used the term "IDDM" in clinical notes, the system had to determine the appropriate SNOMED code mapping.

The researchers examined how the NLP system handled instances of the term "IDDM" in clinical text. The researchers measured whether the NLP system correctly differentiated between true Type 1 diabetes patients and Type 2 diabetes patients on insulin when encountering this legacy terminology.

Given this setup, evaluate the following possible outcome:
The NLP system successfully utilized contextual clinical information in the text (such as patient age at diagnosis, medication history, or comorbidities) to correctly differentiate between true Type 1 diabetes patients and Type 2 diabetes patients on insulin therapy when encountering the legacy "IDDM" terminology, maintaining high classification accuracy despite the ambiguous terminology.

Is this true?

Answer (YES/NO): NO